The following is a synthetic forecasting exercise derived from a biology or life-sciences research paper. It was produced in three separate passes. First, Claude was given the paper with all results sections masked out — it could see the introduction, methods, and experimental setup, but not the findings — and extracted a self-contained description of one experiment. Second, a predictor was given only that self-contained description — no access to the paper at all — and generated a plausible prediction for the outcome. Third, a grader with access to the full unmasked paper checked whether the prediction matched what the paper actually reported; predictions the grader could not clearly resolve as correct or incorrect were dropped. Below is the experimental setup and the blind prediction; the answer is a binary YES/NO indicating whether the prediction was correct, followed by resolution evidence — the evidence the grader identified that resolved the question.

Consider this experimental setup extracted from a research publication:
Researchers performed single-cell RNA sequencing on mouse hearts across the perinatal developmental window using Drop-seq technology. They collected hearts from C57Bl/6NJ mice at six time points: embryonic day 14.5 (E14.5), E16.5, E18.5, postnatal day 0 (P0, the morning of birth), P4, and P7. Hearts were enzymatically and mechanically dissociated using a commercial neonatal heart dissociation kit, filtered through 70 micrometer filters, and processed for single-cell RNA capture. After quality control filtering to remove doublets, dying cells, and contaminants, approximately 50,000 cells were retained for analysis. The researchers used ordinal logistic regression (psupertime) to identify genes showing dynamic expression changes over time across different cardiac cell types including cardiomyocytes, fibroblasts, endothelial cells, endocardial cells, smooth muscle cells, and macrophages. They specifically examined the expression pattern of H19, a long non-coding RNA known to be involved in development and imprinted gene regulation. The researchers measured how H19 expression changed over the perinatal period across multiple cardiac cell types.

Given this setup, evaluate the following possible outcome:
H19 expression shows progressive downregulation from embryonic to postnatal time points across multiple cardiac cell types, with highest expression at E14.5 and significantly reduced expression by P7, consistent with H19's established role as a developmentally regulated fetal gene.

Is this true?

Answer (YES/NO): YES